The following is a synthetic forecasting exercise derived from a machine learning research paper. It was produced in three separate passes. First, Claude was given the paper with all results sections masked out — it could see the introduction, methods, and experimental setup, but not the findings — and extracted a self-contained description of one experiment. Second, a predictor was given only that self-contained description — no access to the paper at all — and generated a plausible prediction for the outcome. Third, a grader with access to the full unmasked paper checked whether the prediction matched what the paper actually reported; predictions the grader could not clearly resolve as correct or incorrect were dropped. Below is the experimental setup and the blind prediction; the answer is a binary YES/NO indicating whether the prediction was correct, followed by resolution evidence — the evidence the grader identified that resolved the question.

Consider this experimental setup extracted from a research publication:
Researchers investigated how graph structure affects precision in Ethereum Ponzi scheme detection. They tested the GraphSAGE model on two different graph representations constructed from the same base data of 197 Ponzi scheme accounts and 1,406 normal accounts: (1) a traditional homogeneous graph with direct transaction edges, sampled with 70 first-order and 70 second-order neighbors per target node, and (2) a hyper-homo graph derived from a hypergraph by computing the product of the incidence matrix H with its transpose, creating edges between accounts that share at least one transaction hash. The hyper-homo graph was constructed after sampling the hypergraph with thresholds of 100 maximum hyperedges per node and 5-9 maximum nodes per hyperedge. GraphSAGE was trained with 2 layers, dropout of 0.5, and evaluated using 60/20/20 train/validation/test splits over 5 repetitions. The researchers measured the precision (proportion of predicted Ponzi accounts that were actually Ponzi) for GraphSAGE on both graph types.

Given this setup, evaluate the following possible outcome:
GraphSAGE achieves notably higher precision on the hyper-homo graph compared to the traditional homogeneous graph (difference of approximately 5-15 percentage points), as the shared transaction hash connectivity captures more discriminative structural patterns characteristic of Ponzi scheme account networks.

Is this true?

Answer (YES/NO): NO